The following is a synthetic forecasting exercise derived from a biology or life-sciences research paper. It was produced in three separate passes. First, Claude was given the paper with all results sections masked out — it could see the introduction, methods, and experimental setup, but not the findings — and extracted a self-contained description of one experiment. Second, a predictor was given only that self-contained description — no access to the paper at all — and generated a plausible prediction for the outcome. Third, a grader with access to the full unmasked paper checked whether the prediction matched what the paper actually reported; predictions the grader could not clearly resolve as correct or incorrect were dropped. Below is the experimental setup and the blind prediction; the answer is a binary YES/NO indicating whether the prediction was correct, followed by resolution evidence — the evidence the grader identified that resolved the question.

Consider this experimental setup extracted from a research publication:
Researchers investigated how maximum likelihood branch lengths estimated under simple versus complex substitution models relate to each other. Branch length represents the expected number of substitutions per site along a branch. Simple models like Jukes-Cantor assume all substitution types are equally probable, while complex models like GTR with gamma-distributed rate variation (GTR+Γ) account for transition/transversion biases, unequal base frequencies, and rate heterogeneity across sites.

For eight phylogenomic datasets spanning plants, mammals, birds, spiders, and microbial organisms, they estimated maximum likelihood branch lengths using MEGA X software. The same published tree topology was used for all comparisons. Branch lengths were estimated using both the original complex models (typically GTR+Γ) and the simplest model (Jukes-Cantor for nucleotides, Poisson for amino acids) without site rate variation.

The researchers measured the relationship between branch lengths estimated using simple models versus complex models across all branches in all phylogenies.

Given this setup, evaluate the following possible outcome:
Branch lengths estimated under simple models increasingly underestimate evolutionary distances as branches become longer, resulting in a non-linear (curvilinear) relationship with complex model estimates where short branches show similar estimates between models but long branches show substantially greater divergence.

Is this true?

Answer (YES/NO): NO